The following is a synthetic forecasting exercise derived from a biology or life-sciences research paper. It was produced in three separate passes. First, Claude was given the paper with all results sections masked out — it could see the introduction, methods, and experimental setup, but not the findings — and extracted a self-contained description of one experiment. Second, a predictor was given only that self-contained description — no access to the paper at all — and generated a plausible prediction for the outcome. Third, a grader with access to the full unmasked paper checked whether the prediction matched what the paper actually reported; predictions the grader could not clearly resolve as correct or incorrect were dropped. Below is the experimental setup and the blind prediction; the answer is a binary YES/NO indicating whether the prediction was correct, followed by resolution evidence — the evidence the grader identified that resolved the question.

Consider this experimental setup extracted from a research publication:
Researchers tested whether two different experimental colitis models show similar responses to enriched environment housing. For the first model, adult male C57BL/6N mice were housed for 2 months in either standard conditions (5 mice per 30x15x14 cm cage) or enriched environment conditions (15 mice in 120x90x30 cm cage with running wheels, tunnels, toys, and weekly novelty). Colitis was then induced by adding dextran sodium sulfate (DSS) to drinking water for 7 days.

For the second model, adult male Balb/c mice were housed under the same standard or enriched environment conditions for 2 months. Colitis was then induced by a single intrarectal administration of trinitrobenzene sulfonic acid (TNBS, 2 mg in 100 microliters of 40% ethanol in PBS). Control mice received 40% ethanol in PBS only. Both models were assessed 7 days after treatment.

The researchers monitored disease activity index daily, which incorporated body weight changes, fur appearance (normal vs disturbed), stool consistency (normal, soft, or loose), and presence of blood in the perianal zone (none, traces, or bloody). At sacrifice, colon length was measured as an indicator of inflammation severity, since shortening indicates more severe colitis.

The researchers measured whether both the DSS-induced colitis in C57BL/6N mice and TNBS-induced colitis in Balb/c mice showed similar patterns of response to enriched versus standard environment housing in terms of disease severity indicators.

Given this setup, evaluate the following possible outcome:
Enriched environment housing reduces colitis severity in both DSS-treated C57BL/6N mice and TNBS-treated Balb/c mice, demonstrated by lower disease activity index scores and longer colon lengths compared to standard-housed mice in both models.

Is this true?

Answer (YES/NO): YES